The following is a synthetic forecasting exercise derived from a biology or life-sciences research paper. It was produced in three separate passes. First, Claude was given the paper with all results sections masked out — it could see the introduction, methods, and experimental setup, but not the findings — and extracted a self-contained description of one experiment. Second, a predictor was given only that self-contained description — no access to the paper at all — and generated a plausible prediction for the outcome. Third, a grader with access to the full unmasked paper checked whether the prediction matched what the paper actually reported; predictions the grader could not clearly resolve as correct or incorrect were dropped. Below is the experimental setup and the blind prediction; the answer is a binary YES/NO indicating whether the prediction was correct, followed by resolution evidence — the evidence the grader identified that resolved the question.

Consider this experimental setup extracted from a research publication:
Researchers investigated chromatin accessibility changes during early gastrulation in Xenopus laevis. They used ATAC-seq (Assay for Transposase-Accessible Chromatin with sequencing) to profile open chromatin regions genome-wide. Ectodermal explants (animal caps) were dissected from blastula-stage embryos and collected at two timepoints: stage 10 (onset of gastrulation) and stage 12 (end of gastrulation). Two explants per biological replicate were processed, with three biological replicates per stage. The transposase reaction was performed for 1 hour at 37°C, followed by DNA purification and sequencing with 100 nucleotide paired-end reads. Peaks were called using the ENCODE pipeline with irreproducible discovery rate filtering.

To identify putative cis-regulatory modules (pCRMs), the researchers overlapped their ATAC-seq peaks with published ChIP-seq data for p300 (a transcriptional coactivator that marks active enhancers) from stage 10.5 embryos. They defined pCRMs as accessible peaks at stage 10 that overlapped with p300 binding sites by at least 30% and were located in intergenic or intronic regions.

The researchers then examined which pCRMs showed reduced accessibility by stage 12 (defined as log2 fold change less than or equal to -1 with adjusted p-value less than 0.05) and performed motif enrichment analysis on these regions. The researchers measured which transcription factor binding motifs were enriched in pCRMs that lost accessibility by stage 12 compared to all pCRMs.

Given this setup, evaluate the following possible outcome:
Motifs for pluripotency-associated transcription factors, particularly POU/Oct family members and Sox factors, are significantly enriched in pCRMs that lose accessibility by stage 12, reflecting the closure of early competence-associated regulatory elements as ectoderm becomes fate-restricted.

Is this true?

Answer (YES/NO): YES